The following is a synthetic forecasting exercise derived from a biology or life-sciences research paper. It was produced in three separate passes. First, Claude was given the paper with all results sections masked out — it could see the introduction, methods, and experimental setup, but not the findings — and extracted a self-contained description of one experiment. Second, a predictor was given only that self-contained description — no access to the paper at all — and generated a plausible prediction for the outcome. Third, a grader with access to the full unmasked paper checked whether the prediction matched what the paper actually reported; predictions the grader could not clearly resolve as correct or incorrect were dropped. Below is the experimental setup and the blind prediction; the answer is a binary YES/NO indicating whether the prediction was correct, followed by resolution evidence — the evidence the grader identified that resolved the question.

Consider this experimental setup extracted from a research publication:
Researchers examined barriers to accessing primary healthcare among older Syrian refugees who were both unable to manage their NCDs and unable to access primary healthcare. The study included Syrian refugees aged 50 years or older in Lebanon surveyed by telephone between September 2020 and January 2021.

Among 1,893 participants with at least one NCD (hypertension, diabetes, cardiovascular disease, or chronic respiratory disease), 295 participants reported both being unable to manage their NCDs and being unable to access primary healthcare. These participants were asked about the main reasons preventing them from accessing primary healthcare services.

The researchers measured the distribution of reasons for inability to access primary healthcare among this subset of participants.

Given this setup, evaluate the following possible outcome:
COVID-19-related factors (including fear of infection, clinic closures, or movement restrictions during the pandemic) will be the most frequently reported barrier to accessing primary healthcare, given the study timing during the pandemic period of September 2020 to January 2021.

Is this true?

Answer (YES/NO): NO